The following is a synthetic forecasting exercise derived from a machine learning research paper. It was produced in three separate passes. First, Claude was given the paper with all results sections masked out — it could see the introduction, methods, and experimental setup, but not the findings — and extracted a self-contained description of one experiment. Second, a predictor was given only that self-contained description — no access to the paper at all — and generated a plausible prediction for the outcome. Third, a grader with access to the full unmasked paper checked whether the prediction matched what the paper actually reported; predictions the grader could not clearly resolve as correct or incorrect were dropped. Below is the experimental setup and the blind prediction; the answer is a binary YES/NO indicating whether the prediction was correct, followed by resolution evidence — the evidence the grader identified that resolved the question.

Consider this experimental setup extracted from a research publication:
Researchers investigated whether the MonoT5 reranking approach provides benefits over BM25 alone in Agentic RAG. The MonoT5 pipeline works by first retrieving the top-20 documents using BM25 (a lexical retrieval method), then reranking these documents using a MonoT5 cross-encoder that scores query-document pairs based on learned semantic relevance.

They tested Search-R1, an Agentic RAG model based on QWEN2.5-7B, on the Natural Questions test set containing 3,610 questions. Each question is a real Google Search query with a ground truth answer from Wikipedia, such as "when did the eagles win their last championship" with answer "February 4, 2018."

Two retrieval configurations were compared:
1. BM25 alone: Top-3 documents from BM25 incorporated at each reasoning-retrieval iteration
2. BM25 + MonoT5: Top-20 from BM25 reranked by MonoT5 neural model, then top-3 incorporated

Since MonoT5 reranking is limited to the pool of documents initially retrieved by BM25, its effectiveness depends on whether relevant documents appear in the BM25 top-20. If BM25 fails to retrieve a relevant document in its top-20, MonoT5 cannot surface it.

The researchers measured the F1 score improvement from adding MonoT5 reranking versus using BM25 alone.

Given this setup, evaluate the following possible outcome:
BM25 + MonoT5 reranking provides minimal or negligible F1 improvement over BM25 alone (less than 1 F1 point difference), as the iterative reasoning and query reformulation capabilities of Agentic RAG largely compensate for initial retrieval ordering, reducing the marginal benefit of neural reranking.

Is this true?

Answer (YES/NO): NO